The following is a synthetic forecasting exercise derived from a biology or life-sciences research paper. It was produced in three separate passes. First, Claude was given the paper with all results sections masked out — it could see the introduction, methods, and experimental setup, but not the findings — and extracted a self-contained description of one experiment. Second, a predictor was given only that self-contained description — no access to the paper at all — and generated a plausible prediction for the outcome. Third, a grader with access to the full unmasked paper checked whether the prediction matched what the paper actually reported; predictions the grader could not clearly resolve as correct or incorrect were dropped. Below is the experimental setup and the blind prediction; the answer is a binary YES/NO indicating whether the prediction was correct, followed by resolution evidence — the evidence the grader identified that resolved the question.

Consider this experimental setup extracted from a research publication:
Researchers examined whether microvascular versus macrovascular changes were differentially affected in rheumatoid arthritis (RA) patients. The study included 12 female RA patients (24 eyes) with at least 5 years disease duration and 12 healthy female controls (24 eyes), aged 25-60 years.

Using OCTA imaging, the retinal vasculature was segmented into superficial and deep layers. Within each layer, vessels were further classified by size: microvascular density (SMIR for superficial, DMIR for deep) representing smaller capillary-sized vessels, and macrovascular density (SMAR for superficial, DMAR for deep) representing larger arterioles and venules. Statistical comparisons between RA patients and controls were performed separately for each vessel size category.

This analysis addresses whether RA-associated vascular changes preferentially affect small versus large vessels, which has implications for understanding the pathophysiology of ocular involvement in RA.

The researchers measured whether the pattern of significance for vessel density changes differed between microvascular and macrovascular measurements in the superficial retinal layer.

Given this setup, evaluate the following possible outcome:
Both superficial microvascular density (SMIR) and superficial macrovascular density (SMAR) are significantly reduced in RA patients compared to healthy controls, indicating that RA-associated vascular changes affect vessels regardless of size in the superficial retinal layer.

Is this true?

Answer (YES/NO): NO